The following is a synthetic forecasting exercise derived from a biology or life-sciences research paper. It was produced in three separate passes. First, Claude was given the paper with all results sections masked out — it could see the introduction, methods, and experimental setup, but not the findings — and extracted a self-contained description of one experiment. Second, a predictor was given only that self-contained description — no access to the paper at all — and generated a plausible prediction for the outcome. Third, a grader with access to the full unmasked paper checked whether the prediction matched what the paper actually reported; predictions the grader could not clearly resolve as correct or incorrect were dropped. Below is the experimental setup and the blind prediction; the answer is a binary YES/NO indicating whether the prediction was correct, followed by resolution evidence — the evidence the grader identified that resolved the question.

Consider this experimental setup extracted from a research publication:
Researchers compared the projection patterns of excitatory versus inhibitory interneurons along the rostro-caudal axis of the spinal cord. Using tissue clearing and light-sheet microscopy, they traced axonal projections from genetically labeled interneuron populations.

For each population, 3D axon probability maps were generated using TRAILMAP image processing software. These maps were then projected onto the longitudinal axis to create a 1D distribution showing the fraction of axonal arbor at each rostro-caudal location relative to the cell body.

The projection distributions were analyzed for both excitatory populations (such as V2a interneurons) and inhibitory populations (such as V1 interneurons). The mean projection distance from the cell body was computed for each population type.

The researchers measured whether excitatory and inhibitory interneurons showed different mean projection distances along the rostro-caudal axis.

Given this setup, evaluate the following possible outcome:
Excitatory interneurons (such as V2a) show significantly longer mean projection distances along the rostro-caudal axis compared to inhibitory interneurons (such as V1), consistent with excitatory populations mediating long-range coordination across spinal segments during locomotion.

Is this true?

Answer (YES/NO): NO